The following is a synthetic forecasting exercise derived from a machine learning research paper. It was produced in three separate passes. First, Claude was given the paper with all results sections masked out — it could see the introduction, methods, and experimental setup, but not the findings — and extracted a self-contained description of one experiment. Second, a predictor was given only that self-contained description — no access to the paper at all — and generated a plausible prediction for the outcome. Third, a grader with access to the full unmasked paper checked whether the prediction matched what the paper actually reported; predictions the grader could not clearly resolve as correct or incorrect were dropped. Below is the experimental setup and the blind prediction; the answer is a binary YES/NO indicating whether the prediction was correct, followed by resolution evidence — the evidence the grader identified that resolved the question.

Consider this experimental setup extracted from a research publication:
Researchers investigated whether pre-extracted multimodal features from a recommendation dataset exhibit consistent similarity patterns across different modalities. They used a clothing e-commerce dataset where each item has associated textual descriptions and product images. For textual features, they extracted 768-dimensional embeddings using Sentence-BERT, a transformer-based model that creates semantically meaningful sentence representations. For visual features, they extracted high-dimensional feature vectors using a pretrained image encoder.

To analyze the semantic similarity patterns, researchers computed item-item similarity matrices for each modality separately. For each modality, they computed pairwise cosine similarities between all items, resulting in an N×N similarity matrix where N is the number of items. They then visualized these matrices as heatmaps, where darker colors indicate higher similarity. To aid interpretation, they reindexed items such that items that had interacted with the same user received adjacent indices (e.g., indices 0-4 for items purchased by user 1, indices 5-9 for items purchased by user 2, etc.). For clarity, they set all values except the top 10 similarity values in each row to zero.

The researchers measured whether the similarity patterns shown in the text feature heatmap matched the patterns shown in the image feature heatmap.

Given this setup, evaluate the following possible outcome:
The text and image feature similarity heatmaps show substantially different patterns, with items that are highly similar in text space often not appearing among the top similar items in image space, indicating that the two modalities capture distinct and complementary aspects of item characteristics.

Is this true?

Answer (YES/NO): NO